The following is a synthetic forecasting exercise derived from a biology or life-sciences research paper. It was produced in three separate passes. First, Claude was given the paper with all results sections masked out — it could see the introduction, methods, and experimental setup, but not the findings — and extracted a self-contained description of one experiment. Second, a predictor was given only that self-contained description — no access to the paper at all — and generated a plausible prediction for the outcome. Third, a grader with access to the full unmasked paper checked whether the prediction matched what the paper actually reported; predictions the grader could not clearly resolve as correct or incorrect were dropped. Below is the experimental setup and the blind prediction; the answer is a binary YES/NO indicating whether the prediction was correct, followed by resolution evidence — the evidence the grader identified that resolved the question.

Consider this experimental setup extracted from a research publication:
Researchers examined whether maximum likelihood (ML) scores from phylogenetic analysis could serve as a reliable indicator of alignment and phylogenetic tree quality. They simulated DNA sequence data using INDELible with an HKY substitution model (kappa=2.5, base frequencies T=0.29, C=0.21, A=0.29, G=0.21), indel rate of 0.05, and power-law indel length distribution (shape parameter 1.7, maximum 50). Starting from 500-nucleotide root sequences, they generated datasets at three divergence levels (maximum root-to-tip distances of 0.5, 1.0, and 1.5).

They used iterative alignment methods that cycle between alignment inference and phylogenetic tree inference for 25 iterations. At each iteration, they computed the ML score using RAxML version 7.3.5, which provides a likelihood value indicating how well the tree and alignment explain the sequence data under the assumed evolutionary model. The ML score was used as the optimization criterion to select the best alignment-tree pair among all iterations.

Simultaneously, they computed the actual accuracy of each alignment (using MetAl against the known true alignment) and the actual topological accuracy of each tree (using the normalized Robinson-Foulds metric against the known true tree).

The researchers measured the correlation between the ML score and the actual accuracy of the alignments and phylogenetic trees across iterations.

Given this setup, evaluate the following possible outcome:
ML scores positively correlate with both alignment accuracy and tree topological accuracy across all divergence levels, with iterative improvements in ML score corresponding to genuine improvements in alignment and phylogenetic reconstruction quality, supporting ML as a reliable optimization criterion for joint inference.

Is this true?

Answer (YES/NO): NO